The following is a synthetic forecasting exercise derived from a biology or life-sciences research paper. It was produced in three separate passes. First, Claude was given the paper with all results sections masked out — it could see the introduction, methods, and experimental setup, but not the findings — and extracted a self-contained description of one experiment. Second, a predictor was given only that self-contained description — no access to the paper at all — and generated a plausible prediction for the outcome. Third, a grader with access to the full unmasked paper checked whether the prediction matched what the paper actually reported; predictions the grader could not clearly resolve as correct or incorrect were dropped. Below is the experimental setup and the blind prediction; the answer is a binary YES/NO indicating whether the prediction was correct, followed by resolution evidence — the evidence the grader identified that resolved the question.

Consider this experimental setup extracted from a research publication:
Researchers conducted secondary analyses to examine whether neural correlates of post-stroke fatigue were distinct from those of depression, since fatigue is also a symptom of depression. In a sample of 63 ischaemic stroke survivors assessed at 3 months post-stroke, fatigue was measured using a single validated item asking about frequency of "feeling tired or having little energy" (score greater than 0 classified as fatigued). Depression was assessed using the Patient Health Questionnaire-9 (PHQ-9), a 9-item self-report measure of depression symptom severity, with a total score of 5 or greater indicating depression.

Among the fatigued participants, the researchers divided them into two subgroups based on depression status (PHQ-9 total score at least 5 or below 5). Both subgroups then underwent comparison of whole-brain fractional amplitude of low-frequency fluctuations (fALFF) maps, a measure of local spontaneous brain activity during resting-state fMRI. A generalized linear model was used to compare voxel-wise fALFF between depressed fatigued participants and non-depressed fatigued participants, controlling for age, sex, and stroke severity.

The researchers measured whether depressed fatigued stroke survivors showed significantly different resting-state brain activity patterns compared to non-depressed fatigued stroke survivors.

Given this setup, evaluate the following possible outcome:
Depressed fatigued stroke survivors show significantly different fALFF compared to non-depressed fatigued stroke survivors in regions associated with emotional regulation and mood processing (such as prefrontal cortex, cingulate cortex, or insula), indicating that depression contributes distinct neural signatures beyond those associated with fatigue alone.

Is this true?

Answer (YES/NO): YES